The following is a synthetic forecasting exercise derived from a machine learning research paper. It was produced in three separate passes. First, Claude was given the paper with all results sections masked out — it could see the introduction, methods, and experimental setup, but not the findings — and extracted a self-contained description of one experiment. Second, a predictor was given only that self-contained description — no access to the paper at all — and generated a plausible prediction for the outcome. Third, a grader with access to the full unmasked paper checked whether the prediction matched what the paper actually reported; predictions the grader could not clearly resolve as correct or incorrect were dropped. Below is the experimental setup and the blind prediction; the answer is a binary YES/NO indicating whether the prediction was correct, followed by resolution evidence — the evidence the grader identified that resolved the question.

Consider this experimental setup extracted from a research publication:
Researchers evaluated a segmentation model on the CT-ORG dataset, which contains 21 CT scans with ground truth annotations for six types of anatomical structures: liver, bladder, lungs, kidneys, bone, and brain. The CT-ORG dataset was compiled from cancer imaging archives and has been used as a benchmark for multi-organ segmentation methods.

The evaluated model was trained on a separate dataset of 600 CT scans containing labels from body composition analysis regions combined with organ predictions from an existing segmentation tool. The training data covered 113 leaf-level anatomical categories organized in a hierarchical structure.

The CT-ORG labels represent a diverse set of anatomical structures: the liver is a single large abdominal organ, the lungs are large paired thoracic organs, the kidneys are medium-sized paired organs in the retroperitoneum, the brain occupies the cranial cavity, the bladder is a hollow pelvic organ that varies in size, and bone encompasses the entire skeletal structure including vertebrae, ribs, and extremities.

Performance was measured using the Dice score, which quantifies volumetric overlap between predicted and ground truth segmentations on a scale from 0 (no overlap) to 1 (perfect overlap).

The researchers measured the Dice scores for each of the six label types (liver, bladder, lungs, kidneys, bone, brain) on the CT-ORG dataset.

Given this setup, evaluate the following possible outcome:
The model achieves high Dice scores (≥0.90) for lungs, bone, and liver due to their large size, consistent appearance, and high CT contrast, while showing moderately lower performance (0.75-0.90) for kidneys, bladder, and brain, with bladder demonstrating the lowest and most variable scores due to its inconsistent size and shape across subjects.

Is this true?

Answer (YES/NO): NO